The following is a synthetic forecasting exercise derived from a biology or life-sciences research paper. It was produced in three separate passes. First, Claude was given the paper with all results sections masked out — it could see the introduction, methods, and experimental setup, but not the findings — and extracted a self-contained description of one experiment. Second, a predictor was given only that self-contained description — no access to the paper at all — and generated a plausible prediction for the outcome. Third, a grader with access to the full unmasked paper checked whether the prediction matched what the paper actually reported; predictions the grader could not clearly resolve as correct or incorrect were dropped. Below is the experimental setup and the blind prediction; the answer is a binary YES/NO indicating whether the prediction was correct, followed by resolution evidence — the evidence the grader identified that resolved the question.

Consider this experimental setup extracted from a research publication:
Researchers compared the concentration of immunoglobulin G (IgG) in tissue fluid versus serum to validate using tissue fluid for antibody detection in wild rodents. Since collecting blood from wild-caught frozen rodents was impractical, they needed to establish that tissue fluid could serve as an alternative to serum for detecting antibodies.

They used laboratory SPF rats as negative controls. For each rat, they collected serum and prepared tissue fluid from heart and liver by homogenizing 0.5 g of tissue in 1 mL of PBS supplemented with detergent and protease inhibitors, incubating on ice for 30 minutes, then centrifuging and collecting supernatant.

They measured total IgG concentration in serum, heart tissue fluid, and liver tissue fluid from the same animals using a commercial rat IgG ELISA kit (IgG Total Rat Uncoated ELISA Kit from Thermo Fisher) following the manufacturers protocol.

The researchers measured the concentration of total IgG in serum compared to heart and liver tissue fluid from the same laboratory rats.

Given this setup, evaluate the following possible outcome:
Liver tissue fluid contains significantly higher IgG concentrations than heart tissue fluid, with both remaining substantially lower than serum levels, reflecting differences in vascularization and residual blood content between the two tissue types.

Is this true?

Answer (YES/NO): YES